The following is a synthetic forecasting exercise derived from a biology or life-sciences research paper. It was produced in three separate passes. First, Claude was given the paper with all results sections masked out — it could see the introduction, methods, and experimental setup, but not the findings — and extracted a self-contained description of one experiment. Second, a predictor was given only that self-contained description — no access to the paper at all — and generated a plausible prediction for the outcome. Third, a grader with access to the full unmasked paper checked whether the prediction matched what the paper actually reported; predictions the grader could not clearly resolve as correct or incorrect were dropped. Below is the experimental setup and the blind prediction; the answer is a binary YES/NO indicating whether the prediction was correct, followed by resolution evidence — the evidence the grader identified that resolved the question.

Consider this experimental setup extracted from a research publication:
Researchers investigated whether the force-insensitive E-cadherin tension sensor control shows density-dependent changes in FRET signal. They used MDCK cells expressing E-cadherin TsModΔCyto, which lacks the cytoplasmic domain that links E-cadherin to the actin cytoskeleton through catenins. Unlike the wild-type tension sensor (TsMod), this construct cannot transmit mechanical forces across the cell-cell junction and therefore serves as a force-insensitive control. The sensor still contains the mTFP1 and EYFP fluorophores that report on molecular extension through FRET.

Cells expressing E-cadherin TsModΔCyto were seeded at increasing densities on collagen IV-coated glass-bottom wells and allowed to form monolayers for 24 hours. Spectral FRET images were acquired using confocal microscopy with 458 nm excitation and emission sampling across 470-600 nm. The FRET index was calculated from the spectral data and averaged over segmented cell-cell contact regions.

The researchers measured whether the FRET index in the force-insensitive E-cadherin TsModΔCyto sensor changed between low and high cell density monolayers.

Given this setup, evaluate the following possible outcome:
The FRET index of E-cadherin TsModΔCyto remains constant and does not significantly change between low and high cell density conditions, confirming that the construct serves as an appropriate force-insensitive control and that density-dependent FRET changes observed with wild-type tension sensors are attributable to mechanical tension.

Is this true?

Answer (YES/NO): YES